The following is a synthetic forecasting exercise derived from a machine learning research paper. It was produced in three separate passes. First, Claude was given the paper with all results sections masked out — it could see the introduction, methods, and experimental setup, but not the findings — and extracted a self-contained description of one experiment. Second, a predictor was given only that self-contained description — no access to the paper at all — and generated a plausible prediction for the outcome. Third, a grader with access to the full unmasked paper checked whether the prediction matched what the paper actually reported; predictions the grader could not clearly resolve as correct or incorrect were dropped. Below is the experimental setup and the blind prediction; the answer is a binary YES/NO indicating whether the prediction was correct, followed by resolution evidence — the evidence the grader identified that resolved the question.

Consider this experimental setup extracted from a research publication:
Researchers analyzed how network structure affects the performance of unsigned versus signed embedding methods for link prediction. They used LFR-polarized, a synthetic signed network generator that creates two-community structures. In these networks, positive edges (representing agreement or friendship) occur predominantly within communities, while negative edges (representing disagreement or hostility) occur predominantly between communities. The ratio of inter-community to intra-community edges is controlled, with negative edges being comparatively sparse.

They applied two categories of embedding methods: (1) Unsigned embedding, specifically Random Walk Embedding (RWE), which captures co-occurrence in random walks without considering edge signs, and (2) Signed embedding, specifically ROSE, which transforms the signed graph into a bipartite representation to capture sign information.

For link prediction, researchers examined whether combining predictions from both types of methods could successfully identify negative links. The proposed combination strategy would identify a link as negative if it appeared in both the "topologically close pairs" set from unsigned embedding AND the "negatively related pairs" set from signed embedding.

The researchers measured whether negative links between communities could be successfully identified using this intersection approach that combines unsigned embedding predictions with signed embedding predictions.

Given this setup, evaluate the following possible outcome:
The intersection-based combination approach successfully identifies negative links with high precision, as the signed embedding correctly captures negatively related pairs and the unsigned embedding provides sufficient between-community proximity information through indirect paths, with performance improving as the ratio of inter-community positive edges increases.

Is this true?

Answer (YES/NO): NO